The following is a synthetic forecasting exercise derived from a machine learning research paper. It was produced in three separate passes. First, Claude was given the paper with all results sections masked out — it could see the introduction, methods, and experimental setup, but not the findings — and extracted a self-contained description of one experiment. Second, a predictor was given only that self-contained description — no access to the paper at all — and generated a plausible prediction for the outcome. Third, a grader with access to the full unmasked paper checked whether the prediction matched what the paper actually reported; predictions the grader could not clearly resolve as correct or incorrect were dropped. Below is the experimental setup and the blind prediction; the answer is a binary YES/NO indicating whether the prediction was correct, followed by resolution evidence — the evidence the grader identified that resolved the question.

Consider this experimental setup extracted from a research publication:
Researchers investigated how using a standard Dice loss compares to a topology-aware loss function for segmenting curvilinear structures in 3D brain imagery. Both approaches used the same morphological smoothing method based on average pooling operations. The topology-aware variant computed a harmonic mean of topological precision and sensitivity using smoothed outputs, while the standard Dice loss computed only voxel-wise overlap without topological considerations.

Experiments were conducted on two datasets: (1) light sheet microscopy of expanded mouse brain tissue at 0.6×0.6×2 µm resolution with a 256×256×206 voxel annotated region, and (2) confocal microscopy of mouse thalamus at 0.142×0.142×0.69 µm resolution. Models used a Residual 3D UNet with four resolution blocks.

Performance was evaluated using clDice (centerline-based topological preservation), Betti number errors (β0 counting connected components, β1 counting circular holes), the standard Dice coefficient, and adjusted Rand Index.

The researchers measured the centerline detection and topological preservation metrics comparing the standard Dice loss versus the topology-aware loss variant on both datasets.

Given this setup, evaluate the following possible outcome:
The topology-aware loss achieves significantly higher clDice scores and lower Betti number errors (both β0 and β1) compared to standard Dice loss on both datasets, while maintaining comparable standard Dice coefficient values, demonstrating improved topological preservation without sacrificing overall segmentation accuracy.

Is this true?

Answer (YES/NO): NO